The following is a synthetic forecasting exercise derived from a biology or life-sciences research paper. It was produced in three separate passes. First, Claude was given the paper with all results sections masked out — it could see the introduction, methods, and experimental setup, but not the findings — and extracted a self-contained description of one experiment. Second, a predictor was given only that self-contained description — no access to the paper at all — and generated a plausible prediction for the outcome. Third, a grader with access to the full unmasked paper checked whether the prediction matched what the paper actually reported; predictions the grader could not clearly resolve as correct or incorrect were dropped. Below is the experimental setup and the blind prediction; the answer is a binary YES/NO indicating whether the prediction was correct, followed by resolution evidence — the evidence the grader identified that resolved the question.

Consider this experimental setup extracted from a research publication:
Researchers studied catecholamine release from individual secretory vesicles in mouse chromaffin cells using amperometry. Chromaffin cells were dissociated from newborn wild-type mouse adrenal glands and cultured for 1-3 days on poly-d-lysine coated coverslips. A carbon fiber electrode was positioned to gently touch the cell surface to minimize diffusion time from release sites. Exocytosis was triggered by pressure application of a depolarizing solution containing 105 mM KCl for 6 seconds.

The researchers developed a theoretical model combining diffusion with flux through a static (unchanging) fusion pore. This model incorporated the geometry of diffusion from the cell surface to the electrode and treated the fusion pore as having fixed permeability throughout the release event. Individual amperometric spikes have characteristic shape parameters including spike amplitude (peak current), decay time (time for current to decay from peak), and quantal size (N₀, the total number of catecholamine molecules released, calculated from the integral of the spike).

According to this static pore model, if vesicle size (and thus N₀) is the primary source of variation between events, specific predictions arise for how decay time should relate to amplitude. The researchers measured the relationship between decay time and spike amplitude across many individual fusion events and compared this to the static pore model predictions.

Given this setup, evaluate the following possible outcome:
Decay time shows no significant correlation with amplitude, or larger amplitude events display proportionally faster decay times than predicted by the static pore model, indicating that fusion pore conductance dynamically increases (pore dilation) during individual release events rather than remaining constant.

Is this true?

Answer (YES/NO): YES